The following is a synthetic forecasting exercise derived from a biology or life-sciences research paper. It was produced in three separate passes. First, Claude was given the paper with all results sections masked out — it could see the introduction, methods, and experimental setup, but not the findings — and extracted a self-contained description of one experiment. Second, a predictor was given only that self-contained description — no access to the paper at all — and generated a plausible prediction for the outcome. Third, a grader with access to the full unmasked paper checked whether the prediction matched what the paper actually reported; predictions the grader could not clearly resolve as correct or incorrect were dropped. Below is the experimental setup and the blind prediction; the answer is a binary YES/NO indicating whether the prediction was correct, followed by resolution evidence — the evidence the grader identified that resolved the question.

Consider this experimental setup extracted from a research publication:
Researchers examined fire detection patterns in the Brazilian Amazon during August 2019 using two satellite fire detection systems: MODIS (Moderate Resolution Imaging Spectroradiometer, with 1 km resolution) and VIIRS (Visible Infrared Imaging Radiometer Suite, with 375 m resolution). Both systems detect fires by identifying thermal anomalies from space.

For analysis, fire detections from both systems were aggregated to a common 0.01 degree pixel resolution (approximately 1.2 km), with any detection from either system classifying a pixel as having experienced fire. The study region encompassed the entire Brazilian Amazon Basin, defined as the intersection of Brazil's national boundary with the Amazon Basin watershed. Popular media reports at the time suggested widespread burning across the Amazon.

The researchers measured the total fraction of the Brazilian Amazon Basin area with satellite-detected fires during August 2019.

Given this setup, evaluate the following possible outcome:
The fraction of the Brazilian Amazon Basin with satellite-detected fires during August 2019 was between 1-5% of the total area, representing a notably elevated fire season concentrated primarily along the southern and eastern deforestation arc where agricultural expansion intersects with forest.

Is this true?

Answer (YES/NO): YES